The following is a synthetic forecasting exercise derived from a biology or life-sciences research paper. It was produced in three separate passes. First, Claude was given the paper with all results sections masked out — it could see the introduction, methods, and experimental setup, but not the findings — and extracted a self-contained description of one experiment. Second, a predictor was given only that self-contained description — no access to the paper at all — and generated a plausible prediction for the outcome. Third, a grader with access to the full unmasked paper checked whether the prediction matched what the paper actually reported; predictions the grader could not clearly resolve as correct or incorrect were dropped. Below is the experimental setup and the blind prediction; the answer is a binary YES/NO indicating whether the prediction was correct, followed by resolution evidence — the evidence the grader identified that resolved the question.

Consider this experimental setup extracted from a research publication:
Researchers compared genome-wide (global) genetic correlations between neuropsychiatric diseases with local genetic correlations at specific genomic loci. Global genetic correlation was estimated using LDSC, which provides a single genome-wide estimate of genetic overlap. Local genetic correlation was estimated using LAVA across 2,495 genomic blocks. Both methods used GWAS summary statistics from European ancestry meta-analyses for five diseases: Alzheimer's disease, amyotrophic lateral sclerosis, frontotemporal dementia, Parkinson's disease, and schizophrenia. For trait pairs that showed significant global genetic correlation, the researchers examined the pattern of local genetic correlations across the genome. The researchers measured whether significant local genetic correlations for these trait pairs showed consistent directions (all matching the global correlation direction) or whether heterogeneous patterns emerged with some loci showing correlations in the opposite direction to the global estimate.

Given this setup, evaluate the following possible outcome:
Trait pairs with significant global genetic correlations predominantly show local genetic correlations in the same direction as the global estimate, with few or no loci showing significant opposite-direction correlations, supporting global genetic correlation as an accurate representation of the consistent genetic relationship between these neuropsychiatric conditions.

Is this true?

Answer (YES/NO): YES